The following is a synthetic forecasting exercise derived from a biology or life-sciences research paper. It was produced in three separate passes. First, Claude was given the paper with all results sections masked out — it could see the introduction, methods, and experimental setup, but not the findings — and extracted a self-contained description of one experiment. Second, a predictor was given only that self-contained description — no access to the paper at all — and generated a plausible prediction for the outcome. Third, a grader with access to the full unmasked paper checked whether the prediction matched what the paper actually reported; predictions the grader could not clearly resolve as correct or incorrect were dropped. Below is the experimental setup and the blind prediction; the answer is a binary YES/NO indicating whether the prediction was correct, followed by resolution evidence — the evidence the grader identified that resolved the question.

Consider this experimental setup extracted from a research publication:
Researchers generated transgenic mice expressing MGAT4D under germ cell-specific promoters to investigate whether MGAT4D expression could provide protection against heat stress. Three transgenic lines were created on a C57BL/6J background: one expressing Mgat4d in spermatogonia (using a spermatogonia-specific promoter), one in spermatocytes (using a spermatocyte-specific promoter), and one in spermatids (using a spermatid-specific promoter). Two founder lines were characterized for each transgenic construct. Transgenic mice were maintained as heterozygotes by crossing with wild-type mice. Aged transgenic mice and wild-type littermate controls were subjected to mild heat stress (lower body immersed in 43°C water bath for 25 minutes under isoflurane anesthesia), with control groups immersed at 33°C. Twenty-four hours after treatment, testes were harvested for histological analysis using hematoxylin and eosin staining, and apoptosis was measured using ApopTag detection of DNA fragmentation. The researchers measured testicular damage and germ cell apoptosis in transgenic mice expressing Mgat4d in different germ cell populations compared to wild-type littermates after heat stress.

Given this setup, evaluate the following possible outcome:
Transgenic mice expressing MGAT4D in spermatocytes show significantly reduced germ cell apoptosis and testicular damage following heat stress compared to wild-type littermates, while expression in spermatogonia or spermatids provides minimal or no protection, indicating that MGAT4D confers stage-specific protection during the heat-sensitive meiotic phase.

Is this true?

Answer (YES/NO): NO